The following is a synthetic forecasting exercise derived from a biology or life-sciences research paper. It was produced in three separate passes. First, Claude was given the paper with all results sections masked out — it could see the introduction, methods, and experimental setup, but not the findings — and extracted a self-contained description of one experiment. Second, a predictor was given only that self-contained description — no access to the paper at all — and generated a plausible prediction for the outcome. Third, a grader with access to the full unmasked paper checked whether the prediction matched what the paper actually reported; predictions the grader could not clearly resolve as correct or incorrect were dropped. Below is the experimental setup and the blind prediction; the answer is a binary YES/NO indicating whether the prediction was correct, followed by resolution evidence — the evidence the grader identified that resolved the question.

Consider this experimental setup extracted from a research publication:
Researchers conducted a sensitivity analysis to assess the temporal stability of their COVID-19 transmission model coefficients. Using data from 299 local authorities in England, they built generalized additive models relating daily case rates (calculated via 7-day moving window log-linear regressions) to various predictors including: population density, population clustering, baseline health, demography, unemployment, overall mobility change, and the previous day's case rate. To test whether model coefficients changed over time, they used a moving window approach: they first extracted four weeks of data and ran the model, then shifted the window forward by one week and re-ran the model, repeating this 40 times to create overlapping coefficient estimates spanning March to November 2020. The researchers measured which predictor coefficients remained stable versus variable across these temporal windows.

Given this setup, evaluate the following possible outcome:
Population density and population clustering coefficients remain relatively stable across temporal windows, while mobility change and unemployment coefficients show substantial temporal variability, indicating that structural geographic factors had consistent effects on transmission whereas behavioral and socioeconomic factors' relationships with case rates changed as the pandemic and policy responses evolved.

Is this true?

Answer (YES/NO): NO